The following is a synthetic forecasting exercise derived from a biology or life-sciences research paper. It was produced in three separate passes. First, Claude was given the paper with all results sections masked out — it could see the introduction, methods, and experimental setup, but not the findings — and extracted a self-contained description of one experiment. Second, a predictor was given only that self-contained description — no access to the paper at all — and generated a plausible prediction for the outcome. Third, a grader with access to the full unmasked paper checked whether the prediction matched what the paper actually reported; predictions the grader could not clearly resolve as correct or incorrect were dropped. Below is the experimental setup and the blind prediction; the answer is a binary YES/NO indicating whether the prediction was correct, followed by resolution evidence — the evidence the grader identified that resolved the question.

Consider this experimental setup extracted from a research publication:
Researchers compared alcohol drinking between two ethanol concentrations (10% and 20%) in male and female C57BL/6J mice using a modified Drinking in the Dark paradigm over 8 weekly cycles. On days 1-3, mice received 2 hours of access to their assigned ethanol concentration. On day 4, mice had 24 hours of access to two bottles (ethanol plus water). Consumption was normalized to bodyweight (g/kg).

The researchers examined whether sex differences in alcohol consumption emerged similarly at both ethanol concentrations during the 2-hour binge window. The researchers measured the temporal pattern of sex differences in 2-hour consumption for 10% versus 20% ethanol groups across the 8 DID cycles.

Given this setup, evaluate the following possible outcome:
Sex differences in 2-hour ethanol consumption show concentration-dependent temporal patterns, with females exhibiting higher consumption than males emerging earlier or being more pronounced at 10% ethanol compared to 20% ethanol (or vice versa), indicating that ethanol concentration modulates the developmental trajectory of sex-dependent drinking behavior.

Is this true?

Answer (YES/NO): YES